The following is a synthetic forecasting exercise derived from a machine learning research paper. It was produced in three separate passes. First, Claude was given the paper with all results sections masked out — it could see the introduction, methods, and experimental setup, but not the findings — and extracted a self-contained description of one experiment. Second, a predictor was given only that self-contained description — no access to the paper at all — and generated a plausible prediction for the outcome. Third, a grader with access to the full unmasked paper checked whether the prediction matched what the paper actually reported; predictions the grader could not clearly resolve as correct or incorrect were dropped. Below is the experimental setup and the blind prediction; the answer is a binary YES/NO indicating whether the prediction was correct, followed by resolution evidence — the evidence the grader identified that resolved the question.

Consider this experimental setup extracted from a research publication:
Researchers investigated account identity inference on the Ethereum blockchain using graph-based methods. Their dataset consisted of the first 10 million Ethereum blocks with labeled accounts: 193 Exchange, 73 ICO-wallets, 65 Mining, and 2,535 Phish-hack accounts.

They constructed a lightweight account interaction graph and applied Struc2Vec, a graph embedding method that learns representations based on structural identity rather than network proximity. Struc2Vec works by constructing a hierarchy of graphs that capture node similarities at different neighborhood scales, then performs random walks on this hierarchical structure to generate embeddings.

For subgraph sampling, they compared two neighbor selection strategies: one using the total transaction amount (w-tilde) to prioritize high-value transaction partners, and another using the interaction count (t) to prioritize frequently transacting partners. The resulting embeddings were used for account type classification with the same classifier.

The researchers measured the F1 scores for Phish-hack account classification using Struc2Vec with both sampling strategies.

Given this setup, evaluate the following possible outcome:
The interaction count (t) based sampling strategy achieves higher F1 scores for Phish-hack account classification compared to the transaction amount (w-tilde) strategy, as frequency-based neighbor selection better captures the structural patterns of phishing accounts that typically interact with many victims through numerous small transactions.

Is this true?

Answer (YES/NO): NO